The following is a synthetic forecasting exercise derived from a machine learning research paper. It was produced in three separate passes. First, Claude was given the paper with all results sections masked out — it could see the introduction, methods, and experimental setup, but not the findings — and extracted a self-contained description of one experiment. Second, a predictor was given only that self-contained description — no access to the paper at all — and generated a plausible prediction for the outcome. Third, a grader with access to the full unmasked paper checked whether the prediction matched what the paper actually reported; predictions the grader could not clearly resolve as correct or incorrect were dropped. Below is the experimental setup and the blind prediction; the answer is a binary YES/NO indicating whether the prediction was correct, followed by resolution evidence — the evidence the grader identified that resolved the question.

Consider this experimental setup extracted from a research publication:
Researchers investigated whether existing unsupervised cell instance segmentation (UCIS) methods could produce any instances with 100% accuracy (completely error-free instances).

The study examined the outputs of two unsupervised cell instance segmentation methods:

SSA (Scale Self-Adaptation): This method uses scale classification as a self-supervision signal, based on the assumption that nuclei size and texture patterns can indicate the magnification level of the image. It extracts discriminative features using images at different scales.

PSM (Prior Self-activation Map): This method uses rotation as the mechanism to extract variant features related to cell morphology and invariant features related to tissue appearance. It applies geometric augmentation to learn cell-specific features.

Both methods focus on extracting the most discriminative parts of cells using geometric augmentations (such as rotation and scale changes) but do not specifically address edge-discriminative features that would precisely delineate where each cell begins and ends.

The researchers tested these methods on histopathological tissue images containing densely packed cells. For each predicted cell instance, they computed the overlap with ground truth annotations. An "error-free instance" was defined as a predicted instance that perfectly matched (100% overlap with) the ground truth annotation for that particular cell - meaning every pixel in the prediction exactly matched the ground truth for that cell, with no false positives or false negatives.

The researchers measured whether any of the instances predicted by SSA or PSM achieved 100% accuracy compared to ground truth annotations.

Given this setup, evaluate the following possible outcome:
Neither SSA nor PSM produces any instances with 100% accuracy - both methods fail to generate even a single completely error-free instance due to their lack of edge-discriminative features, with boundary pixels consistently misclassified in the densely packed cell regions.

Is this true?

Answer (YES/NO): YES